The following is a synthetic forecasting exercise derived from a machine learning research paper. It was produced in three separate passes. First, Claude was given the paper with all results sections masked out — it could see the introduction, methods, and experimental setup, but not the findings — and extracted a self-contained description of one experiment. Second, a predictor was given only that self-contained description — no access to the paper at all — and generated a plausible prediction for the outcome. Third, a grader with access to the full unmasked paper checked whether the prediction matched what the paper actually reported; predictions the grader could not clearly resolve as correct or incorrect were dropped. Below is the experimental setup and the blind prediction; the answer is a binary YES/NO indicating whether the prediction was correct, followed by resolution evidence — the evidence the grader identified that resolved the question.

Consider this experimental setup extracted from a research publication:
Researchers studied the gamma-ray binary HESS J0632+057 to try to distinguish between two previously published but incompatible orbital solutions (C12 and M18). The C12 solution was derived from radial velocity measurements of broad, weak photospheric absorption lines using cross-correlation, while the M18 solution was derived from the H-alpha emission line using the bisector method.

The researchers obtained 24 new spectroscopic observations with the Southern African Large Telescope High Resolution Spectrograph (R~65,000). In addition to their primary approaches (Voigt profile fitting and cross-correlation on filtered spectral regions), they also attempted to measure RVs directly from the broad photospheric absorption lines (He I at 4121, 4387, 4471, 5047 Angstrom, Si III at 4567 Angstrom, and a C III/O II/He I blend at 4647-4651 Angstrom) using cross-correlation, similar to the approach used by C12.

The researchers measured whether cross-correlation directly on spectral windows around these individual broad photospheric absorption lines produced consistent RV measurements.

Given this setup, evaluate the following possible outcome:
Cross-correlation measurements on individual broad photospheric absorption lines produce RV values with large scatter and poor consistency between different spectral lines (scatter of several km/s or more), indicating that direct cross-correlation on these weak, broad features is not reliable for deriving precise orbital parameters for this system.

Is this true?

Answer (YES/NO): YES